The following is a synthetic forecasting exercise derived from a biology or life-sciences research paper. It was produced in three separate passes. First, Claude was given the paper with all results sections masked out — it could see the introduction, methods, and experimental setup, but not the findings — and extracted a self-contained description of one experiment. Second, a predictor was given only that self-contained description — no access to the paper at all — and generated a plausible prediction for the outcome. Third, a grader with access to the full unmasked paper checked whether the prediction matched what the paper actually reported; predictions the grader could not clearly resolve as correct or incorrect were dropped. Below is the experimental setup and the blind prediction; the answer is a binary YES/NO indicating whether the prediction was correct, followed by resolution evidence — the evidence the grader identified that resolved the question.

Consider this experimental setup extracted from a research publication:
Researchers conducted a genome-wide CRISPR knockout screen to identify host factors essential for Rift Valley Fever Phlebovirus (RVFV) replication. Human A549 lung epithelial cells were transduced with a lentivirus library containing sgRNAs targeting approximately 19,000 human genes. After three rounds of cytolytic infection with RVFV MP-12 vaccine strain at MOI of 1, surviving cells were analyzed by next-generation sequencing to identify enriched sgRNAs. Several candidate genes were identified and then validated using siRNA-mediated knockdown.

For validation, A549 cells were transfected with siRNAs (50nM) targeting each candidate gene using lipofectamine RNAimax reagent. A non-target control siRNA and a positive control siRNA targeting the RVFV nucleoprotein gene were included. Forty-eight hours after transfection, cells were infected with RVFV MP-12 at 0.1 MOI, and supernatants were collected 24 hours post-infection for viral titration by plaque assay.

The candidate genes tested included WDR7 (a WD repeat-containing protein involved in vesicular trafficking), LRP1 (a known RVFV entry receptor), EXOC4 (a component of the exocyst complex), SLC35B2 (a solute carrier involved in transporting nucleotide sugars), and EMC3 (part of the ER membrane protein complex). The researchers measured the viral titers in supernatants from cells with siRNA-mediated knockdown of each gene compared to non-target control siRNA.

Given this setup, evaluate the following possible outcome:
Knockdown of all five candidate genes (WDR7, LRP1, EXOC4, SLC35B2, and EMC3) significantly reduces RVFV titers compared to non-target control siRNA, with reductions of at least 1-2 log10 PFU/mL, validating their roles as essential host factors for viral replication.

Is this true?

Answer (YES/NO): NO